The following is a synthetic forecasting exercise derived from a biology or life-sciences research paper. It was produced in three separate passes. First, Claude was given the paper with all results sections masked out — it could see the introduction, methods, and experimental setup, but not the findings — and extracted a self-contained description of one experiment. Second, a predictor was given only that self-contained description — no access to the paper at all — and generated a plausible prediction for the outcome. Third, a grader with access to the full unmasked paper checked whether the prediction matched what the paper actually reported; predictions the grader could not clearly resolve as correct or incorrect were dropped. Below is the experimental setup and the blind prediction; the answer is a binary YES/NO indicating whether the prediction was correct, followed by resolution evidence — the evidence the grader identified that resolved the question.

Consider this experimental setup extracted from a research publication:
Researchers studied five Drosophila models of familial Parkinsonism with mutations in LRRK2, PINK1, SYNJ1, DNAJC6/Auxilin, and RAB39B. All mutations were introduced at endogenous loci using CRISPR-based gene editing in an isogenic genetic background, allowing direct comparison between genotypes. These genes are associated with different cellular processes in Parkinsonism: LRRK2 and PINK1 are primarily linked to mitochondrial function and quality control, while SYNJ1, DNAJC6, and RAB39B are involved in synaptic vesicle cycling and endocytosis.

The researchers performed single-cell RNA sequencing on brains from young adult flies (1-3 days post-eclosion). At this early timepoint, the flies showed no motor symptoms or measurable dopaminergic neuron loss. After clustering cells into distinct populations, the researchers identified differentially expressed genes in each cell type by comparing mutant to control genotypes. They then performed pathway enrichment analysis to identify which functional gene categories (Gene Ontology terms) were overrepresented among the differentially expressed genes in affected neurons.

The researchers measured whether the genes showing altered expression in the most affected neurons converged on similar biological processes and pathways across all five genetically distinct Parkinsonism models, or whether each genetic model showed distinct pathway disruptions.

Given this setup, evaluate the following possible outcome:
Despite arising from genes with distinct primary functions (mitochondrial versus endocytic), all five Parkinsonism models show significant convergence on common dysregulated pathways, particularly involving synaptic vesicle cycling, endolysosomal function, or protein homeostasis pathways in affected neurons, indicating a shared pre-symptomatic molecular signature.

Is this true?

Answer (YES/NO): YES